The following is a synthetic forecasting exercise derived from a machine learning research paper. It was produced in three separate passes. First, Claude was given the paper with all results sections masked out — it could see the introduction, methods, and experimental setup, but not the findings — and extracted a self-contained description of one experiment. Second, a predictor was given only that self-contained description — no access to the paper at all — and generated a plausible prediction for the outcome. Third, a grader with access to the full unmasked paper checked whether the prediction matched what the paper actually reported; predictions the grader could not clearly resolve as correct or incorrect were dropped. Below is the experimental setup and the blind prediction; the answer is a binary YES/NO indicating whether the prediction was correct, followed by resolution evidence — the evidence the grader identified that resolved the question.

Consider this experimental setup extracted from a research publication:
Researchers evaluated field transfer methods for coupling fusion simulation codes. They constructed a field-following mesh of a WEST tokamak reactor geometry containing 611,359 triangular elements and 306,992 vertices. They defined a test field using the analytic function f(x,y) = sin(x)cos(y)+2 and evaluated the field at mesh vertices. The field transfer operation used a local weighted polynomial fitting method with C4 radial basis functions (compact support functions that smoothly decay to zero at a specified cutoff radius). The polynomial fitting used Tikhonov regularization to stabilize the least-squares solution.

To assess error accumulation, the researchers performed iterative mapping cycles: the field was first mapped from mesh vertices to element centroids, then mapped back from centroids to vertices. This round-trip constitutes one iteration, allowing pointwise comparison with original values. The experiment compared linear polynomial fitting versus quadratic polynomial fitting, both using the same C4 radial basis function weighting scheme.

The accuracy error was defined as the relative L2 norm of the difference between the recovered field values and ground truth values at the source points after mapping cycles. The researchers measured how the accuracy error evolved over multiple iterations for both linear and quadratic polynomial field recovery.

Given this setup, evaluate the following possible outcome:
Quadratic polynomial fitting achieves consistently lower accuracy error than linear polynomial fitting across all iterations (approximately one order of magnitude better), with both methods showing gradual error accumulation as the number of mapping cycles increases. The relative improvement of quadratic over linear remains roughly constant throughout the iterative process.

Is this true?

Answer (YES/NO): NO